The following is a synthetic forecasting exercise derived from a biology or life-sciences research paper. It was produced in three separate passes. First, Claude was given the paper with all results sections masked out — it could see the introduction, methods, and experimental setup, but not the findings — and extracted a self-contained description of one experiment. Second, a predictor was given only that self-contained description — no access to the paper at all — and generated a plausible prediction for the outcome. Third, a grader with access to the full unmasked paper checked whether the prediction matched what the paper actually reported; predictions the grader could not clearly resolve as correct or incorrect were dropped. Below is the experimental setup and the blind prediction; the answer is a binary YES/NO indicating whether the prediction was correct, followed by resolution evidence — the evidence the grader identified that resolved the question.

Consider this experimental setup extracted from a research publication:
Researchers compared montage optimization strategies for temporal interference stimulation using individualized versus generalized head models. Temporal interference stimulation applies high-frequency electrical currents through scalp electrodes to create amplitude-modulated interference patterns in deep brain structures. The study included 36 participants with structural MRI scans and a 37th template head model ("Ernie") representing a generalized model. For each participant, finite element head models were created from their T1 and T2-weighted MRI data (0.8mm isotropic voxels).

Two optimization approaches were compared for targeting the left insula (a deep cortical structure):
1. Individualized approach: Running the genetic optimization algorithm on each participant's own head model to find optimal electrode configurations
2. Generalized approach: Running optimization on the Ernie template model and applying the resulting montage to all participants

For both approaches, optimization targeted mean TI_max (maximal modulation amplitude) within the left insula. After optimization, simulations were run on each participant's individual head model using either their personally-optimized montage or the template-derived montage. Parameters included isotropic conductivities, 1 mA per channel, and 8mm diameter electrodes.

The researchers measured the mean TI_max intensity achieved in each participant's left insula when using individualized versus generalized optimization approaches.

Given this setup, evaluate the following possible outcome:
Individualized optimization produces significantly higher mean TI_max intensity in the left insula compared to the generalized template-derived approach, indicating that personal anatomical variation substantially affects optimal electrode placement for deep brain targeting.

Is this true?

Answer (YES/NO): YES